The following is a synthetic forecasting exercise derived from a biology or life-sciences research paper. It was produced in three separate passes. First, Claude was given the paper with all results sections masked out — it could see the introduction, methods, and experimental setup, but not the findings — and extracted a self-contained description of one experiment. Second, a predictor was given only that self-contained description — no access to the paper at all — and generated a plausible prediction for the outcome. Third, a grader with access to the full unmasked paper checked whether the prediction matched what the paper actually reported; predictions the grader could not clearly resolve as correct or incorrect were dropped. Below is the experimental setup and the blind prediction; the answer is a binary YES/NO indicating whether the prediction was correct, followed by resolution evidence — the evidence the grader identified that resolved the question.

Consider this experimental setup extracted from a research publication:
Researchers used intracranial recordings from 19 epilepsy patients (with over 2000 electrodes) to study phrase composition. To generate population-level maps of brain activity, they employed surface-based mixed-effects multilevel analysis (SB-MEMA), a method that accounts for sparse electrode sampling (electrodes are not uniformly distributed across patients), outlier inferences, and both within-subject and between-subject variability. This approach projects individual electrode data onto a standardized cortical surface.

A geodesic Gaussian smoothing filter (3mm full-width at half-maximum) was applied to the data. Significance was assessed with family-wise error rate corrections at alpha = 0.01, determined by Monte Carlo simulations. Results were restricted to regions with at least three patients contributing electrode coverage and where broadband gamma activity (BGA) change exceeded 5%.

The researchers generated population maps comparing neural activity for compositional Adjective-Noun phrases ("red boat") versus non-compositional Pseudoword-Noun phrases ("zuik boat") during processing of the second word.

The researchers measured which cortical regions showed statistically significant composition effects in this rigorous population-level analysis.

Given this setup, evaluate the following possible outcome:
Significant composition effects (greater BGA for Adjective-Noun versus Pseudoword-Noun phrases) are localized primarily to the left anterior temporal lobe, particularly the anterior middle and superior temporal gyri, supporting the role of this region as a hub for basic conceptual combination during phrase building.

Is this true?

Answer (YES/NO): NO